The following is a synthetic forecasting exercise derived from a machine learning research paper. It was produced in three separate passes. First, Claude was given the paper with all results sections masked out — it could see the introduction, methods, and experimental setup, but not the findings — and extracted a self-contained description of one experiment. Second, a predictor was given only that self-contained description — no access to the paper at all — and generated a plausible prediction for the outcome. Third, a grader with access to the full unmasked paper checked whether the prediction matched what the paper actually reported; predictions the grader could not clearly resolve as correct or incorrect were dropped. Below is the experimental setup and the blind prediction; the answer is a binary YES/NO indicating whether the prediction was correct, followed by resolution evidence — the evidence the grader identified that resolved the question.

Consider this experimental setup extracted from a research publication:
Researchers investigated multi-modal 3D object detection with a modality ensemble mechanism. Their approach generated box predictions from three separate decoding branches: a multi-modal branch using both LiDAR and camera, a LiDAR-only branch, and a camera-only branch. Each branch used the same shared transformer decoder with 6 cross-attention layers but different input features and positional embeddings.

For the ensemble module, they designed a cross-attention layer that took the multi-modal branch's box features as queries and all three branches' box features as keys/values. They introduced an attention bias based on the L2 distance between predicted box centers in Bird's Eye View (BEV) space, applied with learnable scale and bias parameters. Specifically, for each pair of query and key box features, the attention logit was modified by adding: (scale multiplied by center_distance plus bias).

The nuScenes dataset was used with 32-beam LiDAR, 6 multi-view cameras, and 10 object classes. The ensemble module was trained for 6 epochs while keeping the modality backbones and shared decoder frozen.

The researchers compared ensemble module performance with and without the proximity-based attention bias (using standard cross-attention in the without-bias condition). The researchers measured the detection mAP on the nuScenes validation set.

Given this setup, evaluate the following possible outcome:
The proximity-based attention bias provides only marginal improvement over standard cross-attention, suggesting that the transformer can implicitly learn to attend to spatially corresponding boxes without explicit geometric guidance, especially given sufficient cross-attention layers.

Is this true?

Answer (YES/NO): NO